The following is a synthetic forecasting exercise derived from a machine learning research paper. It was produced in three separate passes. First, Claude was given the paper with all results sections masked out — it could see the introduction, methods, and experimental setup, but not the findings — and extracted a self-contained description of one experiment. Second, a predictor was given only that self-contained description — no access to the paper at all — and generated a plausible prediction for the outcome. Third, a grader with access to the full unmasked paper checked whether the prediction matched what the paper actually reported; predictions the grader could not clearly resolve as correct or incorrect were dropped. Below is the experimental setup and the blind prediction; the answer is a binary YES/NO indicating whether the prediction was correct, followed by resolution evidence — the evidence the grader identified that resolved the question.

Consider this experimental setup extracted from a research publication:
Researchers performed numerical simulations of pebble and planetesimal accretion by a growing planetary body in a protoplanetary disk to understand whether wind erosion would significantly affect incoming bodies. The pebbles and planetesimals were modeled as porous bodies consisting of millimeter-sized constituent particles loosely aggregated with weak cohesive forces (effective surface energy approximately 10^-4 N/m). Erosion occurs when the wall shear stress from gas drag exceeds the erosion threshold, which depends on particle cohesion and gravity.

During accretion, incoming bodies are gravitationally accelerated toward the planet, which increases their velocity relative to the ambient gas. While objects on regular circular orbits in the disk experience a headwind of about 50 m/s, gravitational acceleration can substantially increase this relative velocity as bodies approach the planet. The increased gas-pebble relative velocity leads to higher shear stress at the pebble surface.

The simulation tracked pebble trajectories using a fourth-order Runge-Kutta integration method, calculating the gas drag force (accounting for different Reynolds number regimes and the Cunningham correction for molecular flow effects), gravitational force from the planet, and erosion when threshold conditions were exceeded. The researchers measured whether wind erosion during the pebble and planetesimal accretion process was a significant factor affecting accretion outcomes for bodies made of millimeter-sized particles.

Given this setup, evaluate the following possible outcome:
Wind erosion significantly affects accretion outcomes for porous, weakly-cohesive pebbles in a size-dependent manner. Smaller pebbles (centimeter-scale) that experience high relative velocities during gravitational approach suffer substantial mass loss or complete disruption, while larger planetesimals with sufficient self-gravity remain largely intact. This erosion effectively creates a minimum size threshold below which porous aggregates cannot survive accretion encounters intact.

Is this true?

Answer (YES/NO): NO